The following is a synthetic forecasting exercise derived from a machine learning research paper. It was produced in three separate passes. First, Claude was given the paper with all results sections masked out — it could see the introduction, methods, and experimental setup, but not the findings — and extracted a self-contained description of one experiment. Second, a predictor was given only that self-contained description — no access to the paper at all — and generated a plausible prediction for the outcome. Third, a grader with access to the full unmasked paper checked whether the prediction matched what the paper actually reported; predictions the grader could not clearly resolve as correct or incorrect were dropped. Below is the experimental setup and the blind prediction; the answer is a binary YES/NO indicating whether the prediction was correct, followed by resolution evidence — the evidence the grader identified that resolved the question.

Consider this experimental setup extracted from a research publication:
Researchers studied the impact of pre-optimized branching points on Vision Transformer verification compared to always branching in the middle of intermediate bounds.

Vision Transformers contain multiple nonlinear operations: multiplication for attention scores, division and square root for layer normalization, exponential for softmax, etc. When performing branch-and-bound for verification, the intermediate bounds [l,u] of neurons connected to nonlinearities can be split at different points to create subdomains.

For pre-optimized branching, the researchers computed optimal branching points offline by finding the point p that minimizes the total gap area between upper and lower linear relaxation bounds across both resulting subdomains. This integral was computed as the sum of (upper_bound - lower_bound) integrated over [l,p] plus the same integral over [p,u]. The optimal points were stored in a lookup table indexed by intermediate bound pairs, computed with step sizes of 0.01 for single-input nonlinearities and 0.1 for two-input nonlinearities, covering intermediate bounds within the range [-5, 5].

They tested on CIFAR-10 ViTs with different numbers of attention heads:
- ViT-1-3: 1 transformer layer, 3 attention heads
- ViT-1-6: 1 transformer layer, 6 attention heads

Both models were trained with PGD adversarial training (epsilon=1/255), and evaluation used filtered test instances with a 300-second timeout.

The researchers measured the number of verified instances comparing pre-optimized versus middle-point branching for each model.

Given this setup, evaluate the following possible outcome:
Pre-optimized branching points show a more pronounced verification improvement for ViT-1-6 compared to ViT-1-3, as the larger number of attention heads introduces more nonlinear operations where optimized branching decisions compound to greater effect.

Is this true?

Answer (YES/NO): NO